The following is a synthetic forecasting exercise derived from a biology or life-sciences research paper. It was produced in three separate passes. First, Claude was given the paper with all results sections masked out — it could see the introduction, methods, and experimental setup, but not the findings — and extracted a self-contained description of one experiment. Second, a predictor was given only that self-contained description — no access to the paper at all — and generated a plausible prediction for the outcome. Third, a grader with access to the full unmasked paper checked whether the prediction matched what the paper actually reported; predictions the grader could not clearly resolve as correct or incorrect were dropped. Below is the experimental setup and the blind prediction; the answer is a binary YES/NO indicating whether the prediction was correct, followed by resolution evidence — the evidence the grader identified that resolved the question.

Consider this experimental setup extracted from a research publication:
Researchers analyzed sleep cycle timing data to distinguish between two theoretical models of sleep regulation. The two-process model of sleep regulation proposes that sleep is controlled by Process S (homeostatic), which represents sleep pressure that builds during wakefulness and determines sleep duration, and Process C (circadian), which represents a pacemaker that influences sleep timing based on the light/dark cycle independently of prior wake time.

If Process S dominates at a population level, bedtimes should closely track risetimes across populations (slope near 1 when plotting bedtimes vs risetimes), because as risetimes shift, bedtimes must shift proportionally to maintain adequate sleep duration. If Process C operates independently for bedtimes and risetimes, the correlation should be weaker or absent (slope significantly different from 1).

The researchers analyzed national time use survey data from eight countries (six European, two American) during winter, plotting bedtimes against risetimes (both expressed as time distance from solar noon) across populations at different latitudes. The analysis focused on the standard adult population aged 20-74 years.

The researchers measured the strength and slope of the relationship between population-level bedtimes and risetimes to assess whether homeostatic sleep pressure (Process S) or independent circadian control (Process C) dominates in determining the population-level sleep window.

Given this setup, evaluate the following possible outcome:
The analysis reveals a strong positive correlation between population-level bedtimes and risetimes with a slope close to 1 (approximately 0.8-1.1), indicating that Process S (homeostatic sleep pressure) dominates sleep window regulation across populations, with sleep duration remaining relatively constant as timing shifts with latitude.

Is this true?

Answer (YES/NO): YES